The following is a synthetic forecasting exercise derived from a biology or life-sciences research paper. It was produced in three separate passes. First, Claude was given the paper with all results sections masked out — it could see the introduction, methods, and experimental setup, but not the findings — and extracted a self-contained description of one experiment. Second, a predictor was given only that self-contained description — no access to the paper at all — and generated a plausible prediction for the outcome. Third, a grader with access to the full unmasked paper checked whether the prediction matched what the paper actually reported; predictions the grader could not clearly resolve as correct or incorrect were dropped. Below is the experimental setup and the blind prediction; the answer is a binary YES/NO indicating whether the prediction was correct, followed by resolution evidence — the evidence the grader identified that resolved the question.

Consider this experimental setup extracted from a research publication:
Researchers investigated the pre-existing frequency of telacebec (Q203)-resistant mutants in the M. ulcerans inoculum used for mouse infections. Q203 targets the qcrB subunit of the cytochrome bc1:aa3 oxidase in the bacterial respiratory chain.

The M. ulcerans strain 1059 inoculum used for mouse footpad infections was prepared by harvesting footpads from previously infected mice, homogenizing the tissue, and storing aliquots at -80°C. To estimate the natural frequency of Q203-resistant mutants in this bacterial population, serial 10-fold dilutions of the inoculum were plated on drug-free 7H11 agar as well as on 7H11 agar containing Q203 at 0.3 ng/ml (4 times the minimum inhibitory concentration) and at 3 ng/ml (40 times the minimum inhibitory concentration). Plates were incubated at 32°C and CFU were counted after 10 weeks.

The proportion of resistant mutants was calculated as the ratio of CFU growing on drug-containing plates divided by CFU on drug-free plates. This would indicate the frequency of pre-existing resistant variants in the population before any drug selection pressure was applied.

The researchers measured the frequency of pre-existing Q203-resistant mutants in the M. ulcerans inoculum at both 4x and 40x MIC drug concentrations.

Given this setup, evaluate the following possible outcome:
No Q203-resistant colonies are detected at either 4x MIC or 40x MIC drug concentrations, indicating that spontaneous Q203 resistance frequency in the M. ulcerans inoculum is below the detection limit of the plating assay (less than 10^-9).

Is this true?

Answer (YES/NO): NO